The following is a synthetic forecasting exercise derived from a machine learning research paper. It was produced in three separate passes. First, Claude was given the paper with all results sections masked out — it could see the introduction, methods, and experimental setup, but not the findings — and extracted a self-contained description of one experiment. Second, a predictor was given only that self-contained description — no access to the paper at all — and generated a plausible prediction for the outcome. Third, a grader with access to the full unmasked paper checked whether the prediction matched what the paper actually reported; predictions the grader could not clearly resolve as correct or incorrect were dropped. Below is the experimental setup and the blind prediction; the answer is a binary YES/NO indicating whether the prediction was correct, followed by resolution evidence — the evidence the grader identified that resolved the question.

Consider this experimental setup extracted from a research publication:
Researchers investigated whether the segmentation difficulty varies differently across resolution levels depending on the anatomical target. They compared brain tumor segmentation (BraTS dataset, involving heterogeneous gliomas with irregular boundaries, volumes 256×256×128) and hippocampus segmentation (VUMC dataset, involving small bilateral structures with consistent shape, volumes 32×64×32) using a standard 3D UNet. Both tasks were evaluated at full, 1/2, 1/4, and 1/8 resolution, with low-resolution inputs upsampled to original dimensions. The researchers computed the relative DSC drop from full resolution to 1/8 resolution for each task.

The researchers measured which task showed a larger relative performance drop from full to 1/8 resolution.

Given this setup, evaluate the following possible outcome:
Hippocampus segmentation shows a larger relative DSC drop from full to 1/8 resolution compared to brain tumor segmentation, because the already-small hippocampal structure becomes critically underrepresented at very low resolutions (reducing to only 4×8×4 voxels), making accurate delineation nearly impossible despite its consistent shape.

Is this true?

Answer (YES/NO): YES